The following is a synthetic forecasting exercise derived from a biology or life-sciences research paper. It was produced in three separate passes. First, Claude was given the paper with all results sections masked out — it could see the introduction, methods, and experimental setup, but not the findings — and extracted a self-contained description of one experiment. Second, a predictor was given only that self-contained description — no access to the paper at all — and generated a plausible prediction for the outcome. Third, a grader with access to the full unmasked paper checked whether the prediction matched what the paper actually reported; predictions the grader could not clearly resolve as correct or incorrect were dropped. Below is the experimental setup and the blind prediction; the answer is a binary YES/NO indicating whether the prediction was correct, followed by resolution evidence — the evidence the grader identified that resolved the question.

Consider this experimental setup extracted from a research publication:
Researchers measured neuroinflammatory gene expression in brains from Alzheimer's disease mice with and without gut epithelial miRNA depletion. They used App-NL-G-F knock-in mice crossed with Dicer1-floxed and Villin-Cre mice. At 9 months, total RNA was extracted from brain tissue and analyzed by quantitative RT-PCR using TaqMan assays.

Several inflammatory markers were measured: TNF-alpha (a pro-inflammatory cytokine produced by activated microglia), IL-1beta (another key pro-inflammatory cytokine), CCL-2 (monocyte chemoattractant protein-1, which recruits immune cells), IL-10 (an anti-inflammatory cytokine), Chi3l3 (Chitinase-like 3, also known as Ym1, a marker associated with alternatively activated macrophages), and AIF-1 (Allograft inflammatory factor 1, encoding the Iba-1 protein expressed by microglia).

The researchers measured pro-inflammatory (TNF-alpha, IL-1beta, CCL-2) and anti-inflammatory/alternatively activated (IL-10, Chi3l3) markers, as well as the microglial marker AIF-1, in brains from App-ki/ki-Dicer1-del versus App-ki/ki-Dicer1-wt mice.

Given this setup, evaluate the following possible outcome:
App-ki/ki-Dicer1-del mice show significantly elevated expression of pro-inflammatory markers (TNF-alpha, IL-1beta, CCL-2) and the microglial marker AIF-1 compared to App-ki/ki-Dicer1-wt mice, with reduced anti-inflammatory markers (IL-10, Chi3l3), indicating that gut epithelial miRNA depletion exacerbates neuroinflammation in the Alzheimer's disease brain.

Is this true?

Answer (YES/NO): NO